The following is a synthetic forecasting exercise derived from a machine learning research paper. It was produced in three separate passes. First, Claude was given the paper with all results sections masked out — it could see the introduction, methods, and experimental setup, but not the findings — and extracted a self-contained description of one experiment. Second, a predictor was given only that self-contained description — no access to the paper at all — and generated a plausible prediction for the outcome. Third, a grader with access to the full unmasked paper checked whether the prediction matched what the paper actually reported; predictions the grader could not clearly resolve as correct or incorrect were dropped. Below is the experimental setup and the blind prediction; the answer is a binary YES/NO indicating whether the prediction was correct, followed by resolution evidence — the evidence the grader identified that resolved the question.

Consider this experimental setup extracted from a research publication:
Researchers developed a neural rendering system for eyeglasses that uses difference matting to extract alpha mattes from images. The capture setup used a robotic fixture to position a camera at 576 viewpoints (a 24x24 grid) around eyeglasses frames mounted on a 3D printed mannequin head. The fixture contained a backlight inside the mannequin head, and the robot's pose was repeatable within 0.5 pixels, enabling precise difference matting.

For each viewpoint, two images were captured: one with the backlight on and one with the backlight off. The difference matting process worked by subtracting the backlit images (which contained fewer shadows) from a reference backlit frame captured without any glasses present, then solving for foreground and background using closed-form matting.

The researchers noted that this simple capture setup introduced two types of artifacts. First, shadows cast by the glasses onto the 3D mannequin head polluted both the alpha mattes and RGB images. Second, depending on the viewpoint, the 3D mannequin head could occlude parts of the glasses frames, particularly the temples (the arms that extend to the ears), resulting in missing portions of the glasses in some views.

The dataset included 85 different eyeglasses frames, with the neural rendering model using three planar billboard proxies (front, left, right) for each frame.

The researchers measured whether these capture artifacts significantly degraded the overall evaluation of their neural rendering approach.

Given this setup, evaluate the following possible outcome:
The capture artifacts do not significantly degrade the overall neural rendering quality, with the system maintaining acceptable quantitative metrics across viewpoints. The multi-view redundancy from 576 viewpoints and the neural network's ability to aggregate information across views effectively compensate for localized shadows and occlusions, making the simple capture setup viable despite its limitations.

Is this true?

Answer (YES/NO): YES